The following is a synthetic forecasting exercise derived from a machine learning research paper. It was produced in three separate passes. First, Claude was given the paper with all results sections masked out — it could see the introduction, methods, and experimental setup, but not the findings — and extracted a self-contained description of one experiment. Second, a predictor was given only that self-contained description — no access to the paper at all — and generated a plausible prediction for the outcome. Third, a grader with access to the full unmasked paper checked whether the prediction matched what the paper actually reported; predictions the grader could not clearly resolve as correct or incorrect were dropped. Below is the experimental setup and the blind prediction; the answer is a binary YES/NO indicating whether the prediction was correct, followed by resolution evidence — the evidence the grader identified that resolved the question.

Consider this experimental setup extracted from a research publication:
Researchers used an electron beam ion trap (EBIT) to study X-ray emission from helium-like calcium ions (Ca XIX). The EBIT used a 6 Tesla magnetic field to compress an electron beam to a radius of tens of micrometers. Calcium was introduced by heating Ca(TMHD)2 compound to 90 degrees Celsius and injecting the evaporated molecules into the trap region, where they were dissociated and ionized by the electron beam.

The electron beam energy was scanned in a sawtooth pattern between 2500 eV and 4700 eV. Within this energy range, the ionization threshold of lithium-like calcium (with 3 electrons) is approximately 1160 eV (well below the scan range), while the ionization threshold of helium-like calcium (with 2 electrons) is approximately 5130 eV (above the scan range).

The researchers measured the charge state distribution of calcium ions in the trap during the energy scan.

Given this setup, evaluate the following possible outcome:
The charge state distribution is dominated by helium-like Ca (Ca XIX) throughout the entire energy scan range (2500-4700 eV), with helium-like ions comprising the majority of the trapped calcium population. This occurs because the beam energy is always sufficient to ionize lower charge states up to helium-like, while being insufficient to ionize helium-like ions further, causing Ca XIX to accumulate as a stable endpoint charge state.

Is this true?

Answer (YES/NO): YES